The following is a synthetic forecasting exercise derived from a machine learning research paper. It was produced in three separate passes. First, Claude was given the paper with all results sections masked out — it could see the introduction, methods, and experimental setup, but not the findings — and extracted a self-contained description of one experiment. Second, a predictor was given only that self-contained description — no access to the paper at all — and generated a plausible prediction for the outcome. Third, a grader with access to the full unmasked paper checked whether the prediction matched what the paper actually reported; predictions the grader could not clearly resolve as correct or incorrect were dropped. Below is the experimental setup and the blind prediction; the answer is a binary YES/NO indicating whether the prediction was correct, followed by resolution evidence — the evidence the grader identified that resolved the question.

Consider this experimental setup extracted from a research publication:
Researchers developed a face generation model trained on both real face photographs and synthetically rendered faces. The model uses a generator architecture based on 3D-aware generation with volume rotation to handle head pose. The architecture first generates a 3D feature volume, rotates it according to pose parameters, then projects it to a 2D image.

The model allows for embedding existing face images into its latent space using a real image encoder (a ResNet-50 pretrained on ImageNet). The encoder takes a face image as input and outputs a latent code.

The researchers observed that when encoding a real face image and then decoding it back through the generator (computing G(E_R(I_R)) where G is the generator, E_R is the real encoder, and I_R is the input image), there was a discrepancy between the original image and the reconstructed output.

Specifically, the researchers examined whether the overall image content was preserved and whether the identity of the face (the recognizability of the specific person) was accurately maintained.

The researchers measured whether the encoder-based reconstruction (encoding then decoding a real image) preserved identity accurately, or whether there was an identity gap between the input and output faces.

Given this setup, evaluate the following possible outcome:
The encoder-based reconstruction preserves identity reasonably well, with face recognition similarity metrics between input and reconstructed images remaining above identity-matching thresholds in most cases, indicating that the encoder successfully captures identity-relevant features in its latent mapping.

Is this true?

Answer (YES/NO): NO